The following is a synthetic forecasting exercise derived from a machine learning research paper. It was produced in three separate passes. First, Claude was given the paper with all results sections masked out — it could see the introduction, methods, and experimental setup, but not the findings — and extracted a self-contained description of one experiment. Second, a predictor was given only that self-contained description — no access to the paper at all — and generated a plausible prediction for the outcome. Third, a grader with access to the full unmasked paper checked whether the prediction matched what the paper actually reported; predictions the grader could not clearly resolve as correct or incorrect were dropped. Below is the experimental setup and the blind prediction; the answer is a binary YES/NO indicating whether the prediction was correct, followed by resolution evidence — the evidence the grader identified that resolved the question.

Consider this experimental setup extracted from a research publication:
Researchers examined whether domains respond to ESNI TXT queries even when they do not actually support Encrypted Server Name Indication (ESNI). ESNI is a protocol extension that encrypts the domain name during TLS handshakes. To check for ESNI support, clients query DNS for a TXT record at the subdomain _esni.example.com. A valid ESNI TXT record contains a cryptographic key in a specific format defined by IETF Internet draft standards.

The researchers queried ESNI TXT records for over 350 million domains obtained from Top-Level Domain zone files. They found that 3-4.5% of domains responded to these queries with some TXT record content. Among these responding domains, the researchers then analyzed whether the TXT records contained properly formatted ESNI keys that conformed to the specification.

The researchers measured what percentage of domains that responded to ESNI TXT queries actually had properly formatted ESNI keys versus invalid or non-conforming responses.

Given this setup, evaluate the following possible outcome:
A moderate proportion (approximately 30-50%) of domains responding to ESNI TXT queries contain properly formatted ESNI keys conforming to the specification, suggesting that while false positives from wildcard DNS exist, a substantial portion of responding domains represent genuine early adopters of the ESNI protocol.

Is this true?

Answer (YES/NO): YES